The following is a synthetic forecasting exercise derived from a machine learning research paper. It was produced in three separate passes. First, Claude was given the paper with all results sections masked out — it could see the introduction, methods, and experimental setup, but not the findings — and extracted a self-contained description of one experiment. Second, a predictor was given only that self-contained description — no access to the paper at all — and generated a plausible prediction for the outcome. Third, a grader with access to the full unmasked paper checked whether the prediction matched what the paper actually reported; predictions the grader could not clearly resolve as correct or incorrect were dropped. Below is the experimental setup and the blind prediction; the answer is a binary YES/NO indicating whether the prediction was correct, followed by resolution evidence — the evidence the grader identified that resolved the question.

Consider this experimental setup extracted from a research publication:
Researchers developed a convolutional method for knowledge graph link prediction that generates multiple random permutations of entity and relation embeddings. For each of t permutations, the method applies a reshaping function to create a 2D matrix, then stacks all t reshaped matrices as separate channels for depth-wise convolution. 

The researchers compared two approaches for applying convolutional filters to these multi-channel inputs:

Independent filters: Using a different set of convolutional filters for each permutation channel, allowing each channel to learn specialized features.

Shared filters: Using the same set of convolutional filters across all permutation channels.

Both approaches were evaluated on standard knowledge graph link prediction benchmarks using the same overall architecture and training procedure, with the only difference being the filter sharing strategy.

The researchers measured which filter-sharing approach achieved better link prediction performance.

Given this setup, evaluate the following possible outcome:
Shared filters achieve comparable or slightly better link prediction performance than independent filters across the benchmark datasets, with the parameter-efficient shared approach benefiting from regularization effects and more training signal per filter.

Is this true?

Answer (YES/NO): YES